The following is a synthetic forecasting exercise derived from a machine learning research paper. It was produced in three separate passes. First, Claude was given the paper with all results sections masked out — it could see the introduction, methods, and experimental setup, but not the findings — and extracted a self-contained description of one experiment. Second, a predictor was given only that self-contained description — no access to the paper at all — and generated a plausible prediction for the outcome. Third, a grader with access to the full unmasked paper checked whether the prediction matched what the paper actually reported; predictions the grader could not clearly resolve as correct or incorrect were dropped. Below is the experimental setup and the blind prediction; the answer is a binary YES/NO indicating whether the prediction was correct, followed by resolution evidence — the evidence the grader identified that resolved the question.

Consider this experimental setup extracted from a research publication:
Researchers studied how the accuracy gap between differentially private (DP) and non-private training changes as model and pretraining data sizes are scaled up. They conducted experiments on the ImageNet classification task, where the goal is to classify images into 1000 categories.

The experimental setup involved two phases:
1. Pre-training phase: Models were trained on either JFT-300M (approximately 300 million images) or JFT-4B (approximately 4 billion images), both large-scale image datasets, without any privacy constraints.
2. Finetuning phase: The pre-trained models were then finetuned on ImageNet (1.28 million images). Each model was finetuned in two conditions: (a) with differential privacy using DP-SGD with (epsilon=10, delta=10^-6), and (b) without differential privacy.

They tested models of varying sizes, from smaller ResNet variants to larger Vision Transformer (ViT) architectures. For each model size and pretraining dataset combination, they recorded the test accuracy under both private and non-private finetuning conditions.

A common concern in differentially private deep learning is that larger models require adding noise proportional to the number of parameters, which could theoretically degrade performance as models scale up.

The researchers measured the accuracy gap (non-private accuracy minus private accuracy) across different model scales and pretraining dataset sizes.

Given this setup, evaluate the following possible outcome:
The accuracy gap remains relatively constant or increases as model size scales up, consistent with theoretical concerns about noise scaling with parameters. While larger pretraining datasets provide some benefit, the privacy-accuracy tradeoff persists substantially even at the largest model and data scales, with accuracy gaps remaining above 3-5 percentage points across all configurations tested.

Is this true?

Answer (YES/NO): NO